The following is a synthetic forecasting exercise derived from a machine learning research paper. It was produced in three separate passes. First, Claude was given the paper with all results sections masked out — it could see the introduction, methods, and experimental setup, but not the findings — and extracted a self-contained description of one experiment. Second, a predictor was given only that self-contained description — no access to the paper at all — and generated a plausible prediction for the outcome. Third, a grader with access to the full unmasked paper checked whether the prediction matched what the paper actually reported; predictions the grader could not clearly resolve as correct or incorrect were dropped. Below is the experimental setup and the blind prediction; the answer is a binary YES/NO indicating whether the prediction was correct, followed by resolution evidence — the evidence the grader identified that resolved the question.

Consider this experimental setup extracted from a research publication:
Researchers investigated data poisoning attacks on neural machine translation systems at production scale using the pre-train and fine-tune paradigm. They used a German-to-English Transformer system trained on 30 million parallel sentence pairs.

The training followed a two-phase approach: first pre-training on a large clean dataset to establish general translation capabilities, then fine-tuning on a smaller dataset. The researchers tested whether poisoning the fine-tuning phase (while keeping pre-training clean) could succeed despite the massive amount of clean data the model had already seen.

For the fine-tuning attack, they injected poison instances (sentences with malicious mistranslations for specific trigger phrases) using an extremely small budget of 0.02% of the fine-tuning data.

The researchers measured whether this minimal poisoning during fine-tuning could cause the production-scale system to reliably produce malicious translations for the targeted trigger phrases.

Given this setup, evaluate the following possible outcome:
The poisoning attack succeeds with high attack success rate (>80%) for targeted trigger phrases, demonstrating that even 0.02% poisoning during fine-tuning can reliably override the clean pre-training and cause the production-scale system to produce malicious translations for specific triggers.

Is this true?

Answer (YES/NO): NO